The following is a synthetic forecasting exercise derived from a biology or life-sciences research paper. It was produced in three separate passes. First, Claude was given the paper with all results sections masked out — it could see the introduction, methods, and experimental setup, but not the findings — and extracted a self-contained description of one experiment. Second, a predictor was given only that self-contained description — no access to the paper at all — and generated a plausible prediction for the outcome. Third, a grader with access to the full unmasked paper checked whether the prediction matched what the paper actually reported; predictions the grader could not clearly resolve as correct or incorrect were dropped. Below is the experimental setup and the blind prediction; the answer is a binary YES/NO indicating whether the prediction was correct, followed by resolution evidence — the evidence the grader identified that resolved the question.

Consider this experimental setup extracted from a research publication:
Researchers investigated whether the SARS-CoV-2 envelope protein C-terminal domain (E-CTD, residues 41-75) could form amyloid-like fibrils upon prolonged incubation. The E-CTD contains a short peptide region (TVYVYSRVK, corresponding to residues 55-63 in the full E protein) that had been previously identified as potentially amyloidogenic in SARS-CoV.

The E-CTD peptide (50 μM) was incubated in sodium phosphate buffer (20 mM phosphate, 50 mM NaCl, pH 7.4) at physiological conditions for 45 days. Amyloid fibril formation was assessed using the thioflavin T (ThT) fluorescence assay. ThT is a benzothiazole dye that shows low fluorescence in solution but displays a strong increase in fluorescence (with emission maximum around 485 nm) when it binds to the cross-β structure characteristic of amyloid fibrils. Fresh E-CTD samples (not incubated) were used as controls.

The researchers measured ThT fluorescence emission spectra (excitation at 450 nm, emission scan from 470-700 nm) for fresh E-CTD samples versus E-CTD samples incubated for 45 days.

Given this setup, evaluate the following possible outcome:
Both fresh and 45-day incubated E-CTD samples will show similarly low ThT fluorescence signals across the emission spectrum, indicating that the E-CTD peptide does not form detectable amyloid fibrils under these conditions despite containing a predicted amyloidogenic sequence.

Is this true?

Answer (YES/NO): NO